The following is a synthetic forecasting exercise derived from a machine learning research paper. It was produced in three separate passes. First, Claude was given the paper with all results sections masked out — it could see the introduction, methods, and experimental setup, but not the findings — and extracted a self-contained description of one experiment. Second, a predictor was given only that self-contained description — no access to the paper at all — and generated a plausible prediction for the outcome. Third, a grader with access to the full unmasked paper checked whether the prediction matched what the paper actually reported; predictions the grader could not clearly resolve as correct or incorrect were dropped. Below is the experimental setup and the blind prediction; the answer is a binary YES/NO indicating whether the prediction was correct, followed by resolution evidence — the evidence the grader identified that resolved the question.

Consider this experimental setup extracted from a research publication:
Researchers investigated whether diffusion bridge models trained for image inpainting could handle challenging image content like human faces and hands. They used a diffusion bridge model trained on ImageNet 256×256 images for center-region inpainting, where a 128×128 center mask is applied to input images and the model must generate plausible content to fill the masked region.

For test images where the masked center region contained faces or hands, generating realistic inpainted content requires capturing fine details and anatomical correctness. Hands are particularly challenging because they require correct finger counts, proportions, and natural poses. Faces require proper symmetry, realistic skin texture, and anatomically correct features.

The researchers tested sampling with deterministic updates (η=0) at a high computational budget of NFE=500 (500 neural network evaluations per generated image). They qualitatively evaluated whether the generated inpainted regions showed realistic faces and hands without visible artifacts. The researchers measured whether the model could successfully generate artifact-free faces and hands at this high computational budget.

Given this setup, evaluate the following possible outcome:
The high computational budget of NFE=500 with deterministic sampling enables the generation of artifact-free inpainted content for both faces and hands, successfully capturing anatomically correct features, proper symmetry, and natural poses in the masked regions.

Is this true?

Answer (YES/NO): NO